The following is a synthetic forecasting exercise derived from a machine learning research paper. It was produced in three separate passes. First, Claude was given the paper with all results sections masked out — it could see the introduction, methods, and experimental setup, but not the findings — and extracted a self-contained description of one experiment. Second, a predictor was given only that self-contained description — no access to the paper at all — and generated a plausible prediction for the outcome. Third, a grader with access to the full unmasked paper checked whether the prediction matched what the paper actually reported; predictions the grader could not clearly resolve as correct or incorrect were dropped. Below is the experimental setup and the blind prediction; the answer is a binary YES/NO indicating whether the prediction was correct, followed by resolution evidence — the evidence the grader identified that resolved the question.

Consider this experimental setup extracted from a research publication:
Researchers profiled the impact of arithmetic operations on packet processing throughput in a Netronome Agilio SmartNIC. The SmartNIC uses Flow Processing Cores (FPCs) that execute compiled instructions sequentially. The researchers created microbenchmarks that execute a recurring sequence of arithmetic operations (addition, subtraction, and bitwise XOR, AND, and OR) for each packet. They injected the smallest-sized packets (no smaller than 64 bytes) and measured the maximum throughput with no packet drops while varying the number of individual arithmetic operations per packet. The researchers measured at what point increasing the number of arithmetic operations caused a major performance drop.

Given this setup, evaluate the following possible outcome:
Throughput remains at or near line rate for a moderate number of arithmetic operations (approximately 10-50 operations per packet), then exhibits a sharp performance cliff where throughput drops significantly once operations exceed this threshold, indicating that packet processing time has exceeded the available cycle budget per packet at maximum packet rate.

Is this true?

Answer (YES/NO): NO